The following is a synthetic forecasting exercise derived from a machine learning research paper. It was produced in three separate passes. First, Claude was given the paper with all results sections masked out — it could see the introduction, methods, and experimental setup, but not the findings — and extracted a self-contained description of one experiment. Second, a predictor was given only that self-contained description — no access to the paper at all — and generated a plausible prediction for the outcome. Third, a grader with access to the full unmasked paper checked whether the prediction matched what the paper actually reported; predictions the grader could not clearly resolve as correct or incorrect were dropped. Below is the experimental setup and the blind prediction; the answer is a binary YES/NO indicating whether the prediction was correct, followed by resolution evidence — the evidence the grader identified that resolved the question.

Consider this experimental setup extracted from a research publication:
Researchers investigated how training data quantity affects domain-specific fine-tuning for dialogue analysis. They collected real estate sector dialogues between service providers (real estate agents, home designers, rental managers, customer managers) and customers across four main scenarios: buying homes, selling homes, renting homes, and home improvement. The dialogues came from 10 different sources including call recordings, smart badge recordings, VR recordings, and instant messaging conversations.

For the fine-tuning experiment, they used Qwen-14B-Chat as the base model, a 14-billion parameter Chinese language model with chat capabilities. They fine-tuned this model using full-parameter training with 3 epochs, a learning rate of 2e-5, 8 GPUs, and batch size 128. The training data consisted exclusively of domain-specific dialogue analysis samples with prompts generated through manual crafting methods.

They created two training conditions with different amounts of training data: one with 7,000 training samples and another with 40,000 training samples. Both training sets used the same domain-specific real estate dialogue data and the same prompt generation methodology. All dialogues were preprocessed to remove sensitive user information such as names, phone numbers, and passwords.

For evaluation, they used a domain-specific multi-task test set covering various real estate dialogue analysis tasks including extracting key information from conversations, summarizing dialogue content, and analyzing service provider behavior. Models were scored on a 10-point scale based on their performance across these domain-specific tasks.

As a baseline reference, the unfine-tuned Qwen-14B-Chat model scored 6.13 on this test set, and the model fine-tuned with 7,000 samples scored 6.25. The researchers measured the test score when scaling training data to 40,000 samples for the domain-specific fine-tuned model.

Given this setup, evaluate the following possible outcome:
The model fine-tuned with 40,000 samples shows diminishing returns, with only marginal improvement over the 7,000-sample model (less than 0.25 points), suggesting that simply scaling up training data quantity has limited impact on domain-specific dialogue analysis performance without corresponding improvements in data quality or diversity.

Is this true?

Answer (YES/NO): NO